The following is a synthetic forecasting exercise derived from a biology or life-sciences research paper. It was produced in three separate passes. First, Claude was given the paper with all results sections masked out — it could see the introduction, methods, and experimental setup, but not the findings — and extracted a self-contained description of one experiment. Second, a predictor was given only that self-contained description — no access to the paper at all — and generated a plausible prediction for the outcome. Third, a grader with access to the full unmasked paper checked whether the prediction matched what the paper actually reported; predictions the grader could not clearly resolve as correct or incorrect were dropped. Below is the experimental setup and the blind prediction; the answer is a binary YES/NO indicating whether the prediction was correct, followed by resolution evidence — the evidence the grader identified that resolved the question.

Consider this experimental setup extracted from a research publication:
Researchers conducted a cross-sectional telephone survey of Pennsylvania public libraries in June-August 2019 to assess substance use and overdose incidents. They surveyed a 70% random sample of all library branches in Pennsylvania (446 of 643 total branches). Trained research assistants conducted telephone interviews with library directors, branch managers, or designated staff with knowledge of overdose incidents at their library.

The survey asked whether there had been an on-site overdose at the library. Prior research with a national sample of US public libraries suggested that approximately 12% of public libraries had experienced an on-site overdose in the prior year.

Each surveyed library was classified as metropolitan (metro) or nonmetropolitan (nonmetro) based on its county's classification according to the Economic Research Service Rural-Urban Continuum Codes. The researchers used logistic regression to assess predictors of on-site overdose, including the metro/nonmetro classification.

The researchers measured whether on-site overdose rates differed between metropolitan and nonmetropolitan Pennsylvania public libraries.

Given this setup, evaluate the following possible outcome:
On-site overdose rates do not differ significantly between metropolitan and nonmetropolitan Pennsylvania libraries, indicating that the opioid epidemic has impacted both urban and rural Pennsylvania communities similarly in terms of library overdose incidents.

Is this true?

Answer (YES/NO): NO